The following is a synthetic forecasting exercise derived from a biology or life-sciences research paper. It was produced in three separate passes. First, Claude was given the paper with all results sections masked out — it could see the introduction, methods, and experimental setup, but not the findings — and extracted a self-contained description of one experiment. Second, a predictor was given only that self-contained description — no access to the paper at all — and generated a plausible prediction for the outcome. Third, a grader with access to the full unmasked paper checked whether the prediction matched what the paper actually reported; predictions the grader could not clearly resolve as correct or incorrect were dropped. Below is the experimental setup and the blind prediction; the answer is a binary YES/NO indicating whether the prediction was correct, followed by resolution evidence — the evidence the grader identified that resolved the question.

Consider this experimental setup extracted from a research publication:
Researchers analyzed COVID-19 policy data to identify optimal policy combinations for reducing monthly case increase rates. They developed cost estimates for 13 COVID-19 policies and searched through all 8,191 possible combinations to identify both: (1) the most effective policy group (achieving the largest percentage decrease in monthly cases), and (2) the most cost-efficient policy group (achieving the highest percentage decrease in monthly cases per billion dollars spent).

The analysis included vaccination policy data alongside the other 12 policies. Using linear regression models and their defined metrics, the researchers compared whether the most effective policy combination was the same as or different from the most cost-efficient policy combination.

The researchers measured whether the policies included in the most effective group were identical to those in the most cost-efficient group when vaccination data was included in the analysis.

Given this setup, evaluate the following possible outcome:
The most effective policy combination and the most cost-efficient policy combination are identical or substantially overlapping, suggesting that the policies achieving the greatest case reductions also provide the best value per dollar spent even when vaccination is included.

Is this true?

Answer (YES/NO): NO